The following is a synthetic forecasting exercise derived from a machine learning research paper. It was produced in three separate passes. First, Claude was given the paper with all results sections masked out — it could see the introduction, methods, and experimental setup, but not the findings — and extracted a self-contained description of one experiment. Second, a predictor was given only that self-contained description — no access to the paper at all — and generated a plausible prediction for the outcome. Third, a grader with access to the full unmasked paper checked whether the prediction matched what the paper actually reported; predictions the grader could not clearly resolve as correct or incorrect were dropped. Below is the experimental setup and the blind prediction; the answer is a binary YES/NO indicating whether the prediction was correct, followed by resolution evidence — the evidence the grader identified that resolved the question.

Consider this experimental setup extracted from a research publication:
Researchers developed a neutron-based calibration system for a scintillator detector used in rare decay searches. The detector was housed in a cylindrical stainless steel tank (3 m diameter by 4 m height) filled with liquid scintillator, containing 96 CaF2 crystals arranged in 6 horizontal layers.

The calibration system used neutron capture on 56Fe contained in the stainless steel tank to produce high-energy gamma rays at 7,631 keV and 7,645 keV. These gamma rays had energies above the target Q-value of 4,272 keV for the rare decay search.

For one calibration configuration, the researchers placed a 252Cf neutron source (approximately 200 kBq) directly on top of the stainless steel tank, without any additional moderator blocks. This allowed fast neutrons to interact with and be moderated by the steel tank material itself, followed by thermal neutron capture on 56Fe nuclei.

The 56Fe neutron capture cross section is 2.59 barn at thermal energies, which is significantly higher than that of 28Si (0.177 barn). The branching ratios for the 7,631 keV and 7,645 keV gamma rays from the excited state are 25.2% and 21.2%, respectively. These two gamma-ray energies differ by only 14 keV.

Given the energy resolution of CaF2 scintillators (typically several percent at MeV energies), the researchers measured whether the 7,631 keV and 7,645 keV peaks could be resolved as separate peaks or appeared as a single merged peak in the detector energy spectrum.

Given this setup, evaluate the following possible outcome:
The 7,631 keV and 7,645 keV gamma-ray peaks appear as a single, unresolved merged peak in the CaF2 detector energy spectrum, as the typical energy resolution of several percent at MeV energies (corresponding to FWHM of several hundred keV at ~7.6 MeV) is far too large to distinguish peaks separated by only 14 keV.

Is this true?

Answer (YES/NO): YES